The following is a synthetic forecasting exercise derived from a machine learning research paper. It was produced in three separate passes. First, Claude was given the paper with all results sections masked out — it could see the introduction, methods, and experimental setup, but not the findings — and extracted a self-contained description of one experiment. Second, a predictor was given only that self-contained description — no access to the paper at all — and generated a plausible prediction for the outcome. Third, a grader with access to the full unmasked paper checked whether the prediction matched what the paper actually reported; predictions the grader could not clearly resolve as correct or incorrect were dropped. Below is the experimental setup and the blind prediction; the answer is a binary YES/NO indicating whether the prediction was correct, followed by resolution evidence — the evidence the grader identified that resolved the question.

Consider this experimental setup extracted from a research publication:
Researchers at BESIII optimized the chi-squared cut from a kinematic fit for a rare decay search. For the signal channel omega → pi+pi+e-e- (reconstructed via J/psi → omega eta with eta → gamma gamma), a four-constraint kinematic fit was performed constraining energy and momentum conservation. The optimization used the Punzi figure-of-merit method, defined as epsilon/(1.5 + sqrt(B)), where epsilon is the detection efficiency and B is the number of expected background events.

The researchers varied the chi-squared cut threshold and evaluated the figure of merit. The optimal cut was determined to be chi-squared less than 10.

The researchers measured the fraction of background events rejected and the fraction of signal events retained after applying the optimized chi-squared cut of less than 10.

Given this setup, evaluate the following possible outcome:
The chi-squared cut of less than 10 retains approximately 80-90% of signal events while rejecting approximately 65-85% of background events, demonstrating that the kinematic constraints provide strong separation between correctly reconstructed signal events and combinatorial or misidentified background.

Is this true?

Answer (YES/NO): NO